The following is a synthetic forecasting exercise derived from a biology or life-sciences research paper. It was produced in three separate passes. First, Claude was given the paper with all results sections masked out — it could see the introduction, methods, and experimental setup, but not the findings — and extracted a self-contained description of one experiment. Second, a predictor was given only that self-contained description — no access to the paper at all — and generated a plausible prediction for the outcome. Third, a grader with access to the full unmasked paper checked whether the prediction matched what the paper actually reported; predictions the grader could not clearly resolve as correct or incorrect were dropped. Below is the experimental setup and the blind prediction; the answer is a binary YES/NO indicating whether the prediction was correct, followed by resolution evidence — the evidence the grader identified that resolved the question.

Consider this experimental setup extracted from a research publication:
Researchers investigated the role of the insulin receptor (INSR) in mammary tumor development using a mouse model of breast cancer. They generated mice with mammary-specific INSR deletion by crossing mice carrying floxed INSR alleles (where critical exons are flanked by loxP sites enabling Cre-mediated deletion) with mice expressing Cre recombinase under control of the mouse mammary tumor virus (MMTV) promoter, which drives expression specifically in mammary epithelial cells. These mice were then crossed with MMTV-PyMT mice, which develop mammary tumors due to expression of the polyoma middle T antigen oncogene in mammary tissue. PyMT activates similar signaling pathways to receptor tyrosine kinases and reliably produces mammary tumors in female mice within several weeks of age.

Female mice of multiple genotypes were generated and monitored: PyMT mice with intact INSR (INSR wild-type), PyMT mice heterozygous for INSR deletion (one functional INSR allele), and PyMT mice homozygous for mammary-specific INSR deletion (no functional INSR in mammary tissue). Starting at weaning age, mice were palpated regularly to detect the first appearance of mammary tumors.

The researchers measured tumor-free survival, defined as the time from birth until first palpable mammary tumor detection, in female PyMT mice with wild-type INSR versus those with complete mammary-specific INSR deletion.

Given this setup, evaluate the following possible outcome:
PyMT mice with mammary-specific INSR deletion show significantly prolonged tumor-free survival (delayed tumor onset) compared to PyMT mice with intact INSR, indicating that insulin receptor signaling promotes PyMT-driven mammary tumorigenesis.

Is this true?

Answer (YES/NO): YES